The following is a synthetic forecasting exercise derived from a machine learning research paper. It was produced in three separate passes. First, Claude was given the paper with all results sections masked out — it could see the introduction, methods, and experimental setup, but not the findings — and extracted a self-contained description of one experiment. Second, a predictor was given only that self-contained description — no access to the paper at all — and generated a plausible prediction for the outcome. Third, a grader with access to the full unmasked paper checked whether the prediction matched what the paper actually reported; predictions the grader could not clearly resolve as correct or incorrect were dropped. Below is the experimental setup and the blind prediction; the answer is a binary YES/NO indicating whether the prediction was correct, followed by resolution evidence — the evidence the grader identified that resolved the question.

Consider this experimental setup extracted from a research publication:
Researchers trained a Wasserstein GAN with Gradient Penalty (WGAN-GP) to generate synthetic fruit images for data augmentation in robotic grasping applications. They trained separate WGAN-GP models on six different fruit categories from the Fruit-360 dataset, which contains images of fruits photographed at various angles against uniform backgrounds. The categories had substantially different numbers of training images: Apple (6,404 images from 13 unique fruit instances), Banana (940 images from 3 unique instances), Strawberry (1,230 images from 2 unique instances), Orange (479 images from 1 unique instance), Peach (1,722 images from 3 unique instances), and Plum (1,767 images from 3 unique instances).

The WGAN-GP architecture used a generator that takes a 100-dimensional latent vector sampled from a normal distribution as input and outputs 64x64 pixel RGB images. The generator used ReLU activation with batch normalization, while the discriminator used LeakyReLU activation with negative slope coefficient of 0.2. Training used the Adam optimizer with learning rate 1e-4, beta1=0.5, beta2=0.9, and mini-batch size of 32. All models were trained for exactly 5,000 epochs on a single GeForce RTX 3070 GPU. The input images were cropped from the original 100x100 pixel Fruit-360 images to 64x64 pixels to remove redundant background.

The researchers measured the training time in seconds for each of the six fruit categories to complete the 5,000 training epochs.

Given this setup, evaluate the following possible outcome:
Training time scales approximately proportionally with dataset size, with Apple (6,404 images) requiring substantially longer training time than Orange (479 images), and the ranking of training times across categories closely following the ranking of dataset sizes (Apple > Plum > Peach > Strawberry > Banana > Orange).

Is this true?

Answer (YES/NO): NO